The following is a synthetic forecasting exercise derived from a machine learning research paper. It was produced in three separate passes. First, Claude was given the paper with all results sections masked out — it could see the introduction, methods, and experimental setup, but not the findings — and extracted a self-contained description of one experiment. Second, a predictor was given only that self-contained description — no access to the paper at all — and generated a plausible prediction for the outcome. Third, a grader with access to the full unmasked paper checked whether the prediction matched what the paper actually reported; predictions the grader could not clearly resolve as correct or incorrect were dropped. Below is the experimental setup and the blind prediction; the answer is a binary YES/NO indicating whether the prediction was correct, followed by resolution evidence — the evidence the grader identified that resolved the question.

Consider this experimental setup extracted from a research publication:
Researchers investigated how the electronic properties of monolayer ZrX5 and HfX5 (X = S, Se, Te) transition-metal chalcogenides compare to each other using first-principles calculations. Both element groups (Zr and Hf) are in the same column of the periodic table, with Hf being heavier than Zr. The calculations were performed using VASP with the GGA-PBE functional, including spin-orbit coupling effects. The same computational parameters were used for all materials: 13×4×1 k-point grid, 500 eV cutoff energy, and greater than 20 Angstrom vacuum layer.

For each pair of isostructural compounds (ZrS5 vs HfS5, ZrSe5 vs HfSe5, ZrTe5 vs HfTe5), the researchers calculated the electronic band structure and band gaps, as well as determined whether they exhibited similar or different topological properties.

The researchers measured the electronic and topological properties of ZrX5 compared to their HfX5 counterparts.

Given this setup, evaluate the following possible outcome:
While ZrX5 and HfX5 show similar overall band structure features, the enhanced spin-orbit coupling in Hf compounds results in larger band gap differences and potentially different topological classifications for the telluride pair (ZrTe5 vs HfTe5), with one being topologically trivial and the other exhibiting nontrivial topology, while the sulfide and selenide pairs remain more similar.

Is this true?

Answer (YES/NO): NO